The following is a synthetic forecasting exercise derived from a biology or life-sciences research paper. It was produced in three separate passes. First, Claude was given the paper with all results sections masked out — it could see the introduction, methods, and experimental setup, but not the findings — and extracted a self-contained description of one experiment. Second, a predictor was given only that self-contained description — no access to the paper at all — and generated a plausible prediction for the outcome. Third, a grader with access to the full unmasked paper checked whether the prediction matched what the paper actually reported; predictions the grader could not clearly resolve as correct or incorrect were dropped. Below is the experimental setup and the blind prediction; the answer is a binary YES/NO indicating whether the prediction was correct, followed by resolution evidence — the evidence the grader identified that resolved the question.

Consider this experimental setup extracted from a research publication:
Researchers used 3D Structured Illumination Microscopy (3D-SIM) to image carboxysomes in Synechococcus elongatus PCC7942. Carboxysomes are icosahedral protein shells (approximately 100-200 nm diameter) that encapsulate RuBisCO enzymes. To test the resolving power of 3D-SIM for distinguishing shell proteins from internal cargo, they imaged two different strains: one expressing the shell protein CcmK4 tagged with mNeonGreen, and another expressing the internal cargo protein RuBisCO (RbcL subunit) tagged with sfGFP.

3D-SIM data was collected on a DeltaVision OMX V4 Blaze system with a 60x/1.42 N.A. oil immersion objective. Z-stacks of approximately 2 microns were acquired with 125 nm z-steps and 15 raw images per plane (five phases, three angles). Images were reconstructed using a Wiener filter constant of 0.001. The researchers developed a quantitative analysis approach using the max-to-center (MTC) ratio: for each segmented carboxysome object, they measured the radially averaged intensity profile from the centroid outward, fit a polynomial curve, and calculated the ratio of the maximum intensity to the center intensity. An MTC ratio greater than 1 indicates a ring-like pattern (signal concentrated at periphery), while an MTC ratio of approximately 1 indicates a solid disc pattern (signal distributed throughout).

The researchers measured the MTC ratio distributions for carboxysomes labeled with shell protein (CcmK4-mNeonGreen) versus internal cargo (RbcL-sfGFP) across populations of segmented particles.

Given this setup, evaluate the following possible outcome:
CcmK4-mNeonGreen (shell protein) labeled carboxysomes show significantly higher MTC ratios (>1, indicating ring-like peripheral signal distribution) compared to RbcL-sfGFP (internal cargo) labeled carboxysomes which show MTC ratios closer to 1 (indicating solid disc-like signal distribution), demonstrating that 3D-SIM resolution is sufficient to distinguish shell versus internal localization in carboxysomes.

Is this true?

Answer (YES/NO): YES